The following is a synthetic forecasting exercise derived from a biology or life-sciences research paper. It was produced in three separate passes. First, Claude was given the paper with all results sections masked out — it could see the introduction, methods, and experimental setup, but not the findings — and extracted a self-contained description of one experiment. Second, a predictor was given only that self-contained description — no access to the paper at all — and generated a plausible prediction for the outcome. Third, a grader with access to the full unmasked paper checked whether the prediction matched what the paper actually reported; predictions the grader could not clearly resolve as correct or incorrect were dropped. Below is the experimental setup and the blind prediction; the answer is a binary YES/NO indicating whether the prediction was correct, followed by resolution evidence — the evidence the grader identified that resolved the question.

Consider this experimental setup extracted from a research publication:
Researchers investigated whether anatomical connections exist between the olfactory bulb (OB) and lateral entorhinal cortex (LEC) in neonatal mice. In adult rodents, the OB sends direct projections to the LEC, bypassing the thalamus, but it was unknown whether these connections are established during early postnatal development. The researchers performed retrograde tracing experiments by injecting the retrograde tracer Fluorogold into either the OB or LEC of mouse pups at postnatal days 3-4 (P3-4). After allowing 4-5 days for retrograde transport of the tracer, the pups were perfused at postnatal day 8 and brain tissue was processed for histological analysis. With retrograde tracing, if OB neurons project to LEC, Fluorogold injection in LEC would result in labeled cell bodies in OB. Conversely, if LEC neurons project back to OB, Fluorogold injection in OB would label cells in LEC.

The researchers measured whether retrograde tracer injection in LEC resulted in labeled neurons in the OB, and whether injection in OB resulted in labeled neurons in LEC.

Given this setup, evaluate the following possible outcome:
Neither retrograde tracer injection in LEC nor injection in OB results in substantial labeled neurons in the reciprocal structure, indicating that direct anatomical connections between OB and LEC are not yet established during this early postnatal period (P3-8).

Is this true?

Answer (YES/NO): NO